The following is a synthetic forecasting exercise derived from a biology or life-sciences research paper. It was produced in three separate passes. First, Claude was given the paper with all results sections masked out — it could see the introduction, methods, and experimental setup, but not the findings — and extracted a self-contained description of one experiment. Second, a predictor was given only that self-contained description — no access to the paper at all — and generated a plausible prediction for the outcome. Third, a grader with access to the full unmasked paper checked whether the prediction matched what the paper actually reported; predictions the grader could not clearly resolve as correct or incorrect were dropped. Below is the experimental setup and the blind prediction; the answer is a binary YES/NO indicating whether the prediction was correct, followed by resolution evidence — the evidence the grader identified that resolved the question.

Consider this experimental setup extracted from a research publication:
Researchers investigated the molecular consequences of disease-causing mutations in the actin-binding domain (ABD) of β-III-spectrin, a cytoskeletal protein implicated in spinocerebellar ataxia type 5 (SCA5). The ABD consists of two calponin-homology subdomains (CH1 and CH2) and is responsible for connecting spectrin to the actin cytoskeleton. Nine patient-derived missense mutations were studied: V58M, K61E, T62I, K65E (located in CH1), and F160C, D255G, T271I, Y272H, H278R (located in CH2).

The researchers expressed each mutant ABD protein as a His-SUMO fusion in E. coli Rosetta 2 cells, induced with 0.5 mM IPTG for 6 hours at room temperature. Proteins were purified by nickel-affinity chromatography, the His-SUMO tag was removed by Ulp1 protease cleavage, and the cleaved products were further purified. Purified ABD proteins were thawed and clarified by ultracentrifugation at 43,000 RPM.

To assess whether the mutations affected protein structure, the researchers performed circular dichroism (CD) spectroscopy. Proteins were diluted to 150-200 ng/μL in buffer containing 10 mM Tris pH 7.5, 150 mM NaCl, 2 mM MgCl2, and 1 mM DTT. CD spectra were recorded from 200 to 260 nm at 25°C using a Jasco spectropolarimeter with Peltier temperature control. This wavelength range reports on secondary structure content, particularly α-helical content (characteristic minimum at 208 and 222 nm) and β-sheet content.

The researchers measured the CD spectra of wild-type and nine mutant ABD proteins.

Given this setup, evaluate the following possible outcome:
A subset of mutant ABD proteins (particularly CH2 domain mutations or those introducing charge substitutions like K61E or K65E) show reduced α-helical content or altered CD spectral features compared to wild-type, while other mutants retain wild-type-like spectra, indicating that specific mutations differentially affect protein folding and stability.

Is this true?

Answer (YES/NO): NO